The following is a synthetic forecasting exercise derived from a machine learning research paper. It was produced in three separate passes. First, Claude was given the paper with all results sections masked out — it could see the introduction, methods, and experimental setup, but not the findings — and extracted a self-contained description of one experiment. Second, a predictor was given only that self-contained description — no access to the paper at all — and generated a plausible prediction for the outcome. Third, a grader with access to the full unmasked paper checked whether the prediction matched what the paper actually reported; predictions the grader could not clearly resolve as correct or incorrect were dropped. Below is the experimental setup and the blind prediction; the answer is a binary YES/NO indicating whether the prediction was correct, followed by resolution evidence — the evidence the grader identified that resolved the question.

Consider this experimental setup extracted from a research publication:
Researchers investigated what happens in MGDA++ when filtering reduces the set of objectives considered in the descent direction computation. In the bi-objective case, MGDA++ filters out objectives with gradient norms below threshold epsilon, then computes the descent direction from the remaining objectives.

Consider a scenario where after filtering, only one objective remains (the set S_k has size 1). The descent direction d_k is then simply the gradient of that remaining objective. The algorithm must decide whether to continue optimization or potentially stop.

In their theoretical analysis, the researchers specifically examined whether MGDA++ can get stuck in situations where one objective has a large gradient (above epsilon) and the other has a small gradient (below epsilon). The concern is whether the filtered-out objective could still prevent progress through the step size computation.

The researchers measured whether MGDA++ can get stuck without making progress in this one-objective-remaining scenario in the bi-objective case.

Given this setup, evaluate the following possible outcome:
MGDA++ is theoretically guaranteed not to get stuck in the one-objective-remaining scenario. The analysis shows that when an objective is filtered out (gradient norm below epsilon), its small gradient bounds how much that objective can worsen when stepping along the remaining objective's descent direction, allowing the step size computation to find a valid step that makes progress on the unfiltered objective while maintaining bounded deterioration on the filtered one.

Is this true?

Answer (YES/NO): YES